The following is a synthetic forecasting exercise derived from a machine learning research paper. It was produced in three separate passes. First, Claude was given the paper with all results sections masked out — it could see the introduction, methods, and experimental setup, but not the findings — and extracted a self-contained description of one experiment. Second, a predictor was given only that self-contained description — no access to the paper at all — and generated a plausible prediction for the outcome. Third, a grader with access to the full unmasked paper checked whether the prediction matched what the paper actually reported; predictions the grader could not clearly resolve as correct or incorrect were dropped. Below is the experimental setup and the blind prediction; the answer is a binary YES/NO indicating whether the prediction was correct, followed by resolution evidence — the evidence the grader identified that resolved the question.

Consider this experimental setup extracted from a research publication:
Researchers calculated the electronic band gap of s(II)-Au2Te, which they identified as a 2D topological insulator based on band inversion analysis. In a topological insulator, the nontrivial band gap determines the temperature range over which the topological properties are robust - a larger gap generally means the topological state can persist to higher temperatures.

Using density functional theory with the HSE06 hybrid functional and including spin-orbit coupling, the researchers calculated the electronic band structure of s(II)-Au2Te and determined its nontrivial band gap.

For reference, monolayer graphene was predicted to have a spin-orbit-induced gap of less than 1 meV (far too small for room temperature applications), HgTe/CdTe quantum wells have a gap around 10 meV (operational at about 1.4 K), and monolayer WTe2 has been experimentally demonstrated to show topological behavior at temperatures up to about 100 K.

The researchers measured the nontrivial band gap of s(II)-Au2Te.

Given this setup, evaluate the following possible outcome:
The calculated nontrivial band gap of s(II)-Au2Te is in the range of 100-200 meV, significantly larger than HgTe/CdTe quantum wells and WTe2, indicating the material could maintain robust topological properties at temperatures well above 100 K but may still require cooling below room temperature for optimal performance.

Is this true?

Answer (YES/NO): NO